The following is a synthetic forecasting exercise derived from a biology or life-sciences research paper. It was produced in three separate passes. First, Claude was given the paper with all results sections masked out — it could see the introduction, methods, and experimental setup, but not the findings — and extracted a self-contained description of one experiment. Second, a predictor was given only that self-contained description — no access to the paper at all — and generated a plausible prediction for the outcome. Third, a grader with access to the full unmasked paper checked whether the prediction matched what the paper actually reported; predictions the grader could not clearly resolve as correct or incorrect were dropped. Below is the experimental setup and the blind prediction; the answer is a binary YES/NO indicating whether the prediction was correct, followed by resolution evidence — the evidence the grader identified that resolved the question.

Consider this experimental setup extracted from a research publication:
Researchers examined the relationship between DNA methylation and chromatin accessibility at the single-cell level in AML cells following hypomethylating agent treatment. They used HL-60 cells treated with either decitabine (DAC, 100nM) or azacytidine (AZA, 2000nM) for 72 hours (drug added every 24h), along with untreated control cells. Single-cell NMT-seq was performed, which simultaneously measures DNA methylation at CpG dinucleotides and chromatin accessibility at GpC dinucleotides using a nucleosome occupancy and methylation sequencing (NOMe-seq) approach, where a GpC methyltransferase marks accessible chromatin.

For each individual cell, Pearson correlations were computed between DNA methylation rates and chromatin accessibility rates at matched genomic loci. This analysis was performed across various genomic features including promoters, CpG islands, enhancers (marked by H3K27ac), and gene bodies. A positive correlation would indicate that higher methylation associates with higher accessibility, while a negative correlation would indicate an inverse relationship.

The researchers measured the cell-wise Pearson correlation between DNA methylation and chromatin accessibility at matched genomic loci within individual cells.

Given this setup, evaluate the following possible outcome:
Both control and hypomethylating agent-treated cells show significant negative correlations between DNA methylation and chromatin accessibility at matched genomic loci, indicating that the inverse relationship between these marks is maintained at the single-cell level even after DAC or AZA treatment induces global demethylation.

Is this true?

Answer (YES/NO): NO